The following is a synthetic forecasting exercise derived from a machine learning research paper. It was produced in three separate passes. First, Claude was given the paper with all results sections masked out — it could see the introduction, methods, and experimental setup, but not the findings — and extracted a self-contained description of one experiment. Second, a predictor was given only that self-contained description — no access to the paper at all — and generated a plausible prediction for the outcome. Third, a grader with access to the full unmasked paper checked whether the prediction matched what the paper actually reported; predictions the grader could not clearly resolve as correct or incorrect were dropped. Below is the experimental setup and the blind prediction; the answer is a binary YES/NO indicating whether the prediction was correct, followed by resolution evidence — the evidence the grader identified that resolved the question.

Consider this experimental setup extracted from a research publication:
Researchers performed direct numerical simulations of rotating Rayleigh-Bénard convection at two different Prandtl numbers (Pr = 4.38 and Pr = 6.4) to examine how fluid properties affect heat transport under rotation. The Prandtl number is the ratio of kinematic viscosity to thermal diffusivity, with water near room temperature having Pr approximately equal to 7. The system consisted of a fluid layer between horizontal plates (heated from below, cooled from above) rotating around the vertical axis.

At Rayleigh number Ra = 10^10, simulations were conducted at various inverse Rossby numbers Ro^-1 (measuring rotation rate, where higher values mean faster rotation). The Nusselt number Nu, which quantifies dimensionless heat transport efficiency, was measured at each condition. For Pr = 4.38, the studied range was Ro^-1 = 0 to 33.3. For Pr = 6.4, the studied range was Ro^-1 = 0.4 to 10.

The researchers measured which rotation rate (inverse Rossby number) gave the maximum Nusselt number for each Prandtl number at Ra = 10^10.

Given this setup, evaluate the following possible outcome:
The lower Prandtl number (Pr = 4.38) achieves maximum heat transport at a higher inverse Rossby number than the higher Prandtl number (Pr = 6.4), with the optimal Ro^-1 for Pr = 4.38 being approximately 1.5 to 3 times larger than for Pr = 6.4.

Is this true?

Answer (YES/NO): NO